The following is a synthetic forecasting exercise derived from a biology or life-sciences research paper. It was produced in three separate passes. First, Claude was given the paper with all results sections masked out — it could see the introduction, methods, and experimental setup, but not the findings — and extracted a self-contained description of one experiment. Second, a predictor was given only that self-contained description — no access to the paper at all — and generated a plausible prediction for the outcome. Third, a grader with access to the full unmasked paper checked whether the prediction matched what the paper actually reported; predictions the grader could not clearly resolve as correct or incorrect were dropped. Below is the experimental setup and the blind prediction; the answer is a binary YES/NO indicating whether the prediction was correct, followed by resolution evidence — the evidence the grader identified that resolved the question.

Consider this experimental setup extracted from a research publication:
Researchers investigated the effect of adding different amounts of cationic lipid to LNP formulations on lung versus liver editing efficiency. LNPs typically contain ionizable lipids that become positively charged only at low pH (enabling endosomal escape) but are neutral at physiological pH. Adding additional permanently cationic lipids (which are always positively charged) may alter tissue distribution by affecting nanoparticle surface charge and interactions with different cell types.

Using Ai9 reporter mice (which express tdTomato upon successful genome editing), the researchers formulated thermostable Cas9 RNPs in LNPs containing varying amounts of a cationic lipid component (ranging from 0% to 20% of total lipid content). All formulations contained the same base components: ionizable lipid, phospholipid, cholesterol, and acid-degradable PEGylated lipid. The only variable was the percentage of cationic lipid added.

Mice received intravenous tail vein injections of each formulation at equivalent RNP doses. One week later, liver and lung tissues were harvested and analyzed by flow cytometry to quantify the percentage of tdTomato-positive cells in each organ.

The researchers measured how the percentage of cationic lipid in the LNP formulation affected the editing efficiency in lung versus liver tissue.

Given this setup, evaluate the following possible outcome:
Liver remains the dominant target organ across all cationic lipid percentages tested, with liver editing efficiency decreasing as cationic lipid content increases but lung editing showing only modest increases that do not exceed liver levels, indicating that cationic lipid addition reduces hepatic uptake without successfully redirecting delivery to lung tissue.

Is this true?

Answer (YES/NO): NO